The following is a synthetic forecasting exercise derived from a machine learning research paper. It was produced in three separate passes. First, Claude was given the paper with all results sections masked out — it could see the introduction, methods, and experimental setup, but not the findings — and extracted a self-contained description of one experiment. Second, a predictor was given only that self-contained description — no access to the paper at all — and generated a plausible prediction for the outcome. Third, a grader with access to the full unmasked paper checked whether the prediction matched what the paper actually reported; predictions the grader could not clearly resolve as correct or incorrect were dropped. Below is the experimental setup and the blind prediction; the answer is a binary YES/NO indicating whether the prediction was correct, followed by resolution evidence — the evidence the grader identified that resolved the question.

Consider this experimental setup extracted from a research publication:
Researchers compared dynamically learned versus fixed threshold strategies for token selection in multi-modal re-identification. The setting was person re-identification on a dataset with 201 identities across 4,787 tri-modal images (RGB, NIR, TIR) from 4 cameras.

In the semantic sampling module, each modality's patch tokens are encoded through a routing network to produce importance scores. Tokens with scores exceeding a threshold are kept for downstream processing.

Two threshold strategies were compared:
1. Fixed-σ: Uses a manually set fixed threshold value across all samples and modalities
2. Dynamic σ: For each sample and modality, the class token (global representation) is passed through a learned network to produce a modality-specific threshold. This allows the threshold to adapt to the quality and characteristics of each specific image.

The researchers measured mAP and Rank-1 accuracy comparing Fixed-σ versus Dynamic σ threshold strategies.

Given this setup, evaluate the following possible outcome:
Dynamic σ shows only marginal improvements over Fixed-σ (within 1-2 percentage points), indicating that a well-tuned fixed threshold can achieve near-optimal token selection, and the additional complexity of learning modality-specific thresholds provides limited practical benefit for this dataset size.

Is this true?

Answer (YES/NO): NO